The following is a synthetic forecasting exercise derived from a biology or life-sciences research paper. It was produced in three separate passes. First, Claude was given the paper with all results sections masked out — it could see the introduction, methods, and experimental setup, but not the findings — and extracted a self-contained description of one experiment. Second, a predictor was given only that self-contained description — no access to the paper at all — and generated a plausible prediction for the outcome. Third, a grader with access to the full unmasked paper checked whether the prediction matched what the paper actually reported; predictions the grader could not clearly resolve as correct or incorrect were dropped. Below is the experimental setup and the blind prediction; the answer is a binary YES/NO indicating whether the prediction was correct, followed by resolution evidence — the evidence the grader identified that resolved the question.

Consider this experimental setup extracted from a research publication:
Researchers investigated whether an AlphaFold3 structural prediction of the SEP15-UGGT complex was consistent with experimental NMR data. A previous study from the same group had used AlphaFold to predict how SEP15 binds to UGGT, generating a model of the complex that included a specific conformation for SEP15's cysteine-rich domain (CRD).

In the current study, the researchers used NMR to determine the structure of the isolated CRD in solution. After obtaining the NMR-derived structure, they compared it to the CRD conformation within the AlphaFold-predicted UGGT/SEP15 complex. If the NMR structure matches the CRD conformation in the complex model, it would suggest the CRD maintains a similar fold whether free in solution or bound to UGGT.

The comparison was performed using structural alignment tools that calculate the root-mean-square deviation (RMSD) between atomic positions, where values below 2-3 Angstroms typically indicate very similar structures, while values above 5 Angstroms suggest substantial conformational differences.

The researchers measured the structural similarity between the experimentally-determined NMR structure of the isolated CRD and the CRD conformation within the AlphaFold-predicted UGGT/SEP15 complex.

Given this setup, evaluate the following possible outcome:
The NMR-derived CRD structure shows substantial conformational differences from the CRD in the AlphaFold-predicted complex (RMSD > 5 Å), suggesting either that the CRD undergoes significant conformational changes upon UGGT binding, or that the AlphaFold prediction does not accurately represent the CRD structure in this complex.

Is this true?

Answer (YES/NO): NO